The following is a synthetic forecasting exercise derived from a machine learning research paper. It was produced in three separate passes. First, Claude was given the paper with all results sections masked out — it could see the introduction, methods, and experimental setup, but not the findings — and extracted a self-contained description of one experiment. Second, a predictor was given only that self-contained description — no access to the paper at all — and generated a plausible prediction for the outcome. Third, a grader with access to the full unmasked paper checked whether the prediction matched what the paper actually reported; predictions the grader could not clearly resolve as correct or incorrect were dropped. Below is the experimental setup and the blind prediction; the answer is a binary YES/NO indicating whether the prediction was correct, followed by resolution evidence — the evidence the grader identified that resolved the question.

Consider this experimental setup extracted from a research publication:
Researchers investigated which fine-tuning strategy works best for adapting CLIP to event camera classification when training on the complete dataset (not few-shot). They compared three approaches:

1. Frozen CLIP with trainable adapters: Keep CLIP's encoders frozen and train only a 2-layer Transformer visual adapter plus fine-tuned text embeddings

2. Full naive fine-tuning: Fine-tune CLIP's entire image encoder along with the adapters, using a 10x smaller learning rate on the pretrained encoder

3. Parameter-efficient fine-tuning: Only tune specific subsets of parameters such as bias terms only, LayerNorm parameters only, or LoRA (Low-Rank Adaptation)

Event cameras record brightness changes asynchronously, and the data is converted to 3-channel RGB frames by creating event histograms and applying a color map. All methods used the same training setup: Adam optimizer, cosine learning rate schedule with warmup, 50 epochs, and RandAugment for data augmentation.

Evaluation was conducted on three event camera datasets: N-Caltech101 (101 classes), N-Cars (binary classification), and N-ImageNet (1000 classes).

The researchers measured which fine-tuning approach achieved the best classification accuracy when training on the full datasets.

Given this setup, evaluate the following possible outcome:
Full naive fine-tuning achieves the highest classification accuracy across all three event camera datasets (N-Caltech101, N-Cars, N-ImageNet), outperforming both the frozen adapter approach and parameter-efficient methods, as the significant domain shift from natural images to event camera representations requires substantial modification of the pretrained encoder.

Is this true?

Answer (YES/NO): NO